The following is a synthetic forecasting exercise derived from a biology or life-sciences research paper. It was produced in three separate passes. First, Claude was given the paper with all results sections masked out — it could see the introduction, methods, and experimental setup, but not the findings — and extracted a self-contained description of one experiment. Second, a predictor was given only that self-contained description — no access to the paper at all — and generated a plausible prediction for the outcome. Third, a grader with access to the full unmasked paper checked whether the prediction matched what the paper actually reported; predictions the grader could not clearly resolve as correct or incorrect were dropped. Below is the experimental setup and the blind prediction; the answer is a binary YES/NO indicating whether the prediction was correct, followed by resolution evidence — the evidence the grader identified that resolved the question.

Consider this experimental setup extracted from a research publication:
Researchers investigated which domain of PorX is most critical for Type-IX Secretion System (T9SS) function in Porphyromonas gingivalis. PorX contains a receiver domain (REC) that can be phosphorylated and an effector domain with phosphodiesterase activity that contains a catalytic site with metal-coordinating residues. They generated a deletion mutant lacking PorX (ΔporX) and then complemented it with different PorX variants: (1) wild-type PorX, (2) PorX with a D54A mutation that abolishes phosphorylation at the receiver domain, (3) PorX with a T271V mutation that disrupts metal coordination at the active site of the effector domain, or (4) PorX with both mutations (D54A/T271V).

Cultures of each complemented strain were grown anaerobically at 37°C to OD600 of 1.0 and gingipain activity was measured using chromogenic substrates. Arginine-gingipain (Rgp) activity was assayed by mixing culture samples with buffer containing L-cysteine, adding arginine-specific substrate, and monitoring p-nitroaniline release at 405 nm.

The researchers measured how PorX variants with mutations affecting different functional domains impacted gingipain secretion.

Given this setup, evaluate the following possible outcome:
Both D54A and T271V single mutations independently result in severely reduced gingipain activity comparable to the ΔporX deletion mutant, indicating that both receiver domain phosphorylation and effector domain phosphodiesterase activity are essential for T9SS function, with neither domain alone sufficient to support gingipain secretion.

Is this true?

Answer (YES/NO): NO